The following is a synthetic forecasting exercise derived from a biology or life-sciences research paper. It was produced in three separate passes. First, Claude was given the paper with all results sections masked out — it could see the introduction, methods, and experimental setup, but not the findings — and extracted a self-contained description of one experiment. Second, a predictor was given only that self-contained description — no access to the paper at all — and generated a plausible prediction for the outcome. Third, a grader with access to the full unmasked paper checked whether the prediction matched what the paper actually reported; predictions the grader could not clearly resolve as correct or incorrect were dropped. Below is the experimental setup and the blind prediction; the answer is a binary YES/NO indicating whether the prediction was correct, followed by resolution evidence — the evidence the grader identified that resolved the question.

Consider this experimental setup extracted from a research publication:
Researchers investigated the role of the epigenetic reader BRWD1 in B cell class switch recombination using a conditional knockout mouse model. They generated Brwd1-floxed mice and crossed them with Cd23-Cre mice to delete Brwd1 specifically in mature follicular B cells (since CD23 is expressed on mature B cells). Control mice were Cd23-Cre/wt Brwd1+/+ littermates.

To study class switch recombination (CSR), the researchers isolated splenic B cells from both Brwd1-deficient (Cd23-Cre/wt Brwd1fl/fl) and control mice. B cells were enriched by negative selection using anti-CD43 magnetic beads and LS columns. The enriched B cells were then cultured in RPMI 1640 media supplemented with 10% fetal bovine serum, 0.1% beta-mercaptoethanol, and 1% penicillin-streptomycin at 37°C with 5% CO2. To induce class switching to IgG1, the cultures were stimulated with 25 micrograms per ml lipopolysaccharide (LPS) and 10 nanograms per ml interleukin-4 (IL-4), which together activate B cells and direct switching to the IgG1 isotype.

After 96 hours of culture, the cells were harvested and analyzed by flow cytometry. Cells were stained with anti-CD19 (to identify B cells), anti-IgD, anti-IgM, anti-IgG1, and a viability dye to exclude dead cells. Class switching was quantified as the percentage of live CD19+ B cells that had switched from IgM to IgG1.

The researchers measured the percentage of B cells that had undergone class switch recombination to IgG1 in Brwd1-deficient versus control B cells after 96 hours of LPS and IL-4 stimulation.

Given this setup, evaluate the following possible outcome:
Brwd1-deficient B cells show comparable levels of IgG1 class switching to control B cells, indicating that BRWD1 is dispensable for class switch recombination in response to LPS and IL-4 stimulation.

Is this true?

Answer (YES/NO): NO